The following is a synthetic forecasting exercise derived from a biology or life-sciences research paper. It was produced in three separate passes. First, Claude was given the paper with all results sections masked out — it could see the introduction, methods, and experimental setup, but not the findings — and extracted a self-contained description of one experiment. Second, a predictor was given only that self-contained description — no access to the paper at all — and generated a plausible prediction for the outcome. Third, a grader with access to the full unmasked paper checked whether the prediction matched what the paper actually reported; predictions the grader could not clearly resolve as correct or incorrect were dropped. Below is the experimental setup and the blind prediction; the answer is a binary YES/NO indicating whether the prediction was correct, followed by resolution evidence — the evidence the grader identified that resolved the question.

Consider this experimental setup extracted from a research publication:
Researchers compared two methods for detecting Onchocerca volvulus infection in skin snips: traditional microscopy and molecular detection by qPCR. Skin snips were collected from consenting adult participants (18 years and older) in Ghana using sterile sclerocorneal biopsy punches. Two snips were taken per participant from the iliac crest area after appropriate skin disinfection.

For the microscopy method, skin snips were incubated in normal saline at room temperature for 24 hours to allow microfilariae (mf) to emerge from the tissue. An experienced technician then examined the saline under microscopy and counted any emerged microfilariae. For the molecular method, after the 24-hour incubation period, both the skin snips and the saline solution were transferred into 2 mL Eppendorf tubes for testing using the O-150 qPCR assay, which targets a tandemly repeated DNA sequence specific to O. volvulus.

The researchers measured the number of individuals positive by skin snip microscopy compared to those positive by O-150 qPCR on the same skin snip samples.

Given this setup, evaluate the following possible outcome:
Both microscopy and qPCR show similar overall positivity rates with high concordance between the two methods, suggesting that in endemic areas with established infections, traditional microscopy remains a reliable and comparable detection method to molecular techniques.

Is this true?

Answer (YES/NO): NO